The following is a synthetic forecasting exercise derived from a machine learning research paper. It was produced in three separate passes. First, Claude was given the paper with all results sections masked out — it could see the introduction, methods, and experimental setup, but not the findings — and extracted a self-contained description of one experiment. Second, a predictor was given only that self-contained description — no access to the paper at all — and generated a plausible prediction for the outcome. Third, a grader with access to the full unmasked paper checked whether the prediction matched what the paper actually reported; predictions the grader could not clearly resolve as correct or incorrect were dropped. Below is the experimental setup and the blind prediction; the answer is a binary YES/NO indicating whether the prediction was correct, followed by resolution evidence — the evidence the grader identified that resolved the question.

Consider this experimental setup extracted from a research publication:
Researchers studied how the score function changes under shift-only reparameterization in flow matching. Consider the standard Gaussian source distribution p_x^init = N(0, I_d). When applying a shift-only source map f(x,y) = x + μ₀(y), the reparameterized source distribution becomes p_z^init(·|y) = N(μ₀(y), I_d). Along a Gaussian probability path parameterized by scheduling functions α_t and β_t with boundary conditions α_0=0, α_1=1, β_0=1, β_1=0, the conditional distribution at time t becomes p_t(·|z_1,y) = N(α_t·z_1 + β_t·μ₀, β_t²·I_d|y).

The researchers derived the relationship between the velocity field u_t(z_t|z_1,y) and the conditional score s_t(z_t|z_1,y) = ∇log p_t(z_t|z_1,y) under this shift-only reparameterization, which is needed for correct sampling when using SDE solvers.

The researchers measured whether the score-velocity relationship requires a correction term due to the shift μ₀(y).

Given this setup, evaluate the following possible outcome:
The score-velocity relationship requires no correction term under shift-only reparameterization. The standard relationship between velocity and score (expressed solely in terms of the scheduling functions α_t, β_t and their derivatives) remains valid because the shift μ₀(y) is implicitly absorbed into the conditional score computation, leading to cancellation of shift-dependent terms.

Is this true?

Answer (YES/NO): NO